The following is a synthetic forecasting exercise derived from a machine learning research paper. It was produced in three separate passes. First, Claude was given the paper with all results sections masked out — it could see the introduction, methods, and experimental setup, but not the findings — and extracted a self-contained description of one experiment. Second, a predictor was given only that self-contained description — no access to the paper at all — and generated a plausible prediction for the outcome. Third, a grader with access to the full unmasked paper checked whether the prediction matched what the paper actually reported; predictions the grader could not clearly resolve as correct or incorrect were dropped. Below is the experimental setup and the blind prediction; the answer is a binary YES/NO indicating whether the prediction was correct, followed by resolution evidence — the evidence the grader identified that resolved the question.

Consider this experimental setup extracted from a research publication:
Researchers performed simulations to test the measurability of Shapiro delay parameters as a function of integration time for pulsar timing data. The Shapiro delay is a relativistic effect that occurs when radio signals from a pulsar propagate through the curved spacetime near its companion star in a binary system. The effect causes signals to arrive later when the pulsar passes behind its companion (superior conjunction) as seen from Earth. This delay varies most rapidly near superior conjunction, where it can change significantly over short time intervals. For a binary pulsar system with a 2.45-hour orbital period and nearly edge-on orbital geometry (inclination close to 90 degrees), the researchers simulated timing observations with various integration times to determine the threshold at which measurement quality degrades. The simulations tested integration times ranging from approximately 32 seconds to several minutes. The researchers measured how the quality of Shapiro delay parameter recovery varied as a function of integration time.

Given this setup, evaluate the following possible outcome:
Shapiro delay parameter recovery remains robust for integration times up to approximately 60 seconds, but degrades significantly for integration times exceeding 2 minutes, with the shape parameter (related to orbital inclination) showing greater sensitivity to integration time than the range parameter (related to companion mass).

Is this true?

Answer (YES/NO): NO